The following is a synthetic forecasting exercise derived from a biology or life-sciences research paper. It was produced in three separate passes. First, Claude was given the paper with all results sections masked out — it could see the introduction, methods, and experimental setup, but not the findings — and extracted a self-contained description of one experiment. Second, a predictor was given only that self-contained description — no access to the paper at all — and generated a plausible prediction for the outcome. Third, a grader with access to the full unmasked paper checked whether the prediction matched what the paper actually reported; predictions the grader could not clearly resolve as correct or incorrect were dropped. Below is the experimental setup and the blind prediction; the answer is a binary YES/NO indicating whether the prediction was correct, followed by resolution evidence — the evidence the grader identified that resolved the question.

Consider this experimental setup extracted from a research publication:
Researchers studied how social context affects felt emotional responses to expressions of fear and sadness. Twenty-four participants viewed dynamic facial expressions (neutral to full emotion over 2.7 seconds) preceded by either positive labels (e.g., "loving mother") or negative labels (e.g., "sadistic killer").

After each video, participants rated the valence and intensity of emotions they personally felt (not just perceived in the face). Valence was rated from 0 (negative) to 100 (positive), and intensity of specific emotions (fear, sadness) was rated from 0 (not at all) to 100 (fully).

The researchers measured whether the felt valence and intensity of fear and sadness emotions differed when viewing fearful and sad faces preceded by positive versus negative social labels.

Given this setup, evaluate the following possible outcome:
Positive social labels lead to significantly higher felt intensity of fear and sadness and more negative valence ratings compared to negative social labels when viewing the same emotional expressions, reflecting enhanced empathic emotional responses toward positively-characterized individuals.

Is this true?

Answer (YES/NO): NO